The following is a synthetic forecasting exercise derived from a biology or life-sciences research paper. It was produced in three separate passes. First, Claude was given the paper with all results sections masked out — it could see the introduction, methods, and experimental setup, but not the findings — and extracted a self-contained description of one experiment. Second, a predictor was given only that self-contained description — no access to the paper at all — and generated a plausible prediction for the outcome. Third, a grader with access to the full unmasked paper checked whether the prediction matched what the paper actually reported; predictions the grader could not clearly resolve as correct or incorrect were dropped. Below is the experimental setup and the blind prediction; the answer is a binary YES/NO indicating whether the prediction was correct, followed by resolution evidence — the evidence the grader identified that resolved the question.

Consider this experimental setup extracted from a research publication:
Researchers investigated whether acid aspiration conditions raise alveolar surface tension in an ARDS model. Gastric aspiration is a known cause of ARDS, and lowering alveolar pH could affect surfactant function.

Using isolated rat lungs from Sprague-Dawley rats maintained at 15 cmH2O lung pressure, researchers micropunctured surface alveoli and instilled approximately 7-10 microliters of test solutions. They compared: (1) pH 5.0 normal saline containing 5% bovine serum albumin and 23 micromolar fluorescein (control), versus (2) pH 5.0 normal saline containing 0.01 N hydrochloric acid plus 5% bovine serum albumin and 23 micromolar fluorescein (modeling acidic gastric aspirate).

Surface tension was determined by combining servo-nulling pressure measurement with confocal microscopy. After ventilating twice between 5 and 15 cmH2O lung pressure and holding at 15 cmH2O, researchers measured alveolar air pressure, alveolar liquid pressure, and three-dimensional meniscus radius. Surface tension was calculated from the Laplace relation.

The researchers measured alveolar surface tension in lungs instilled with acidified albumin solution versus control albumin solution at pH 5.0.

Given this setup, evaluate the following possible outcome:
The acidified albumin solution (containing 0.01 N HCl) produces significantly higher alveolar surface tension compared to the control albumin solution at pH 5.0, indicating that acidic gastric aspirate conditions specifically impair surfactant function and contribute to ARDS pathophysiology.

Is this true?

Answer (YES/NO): NO